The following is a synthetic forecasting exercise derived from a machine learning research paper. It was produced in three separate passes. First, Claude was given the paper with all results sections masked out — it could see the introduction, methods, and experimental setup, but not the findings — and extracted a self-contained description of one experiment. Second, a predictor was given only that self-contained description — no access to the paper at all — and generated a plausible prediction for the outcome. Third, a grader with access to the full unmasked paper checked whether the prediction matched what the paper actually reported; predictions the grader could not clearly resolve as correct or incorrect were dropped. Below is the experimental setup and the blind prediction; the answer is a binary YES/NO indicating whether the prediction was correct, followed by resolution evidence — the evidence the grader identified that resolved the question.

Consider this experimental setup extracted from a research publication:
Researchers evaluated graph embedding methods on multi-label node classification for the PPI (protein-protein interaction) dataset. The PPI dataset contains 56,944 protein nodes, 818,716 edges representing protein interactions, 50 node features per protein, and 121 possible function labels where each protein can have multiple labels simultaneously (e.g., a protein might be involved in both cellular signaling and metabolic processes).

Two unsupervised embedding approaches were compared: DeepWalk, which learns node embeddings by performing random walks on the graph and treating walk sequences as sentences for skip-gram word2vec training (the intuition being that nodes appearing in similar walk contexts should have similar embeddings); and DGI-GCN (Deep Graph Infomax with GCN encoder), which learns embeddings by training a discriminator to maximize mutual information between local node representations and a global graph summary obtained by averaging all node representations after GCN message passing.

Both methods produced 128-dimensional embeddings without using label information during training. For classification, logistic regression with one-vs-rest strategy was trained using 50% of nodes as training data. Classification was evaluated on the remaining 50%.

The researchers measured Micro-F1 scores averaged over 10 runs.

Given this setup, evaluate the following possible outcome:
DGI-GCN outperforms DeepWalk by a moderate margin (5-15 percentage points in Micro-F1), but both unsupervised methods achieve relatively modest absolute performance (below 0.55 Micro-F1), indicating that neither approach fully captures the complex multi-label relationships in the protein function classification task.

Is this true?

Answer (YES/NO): NO